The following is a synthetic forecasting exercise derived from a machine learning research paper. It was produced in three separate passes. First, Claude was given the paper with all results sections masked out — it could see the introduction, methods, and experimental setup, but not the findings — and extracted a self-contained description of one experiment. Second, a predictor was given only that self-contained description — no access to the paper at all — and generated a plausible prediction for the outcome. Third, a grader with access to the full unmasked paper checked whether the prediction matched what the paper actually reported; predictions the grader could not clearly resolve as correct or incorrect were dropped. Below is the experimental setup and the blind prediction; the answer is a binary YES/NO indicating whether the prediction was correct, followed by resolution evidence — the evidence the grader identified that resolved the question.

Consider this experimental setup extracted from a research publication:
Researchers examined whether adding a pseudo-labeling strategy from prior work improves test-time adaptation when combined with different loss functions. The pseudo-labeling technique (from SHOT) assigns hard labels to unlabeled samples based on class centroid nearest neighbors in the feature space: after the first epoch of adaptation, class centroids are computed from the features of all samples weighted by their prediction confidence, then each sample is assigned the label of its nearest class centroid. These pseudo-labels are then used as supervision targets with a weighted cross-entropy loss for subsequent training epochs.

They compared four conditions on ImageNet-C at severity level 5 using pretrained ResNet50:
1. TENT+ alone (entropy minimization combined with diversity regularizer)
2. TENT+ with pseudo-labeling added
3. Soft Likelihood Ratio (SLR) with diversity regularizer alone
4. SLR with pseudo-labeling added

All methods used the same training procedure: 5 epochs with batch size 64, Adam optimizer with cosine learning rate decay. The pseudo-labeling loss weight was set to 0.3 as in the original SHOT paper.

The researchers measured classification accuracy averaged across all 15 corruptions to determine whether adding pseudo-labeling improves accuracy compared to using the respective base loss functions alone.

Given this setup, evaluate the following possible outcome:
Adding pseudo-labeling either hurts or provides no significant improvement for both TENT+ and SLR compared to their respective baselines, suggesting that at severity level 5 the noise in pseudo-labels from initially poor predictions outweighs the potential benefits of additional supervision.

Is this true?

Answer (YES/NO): YES